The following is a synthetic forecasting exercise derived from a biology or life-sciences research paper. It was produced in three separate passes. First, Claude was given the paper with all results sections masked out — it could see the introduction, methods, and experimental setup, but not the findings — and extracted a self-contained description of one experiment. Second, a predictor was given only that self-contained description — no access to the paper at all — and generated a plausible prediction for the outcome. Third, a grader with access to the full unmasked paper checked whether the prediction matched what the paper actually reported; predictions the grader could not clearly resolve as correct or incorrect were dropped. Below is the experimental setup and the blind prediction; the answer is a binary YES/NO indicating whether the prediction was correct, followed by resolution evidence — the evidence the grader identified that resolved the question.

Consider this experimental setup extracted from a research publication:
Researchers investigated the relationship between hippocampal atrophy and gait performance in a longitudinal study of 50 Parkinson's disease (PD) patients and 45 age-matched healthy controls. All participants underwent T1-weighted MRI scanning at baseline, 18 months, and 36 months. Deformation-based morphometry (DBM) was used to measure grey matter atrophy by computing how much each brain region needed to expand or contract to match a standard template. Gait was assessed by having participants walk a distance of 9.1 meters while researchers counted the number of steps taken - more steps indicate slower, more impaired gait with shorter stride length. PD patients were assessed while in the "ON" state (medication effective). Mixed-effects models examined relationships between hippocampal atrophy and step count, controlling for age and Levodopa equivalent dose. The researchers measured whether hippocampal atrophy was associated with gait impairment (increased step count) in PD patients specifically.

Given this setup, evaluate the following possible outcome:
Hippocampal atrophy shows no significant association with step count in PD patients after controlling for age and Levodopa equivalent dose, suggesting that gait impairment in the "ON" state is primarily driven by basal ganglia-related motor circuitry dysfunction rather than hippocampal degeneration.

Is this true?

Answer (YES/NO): NO